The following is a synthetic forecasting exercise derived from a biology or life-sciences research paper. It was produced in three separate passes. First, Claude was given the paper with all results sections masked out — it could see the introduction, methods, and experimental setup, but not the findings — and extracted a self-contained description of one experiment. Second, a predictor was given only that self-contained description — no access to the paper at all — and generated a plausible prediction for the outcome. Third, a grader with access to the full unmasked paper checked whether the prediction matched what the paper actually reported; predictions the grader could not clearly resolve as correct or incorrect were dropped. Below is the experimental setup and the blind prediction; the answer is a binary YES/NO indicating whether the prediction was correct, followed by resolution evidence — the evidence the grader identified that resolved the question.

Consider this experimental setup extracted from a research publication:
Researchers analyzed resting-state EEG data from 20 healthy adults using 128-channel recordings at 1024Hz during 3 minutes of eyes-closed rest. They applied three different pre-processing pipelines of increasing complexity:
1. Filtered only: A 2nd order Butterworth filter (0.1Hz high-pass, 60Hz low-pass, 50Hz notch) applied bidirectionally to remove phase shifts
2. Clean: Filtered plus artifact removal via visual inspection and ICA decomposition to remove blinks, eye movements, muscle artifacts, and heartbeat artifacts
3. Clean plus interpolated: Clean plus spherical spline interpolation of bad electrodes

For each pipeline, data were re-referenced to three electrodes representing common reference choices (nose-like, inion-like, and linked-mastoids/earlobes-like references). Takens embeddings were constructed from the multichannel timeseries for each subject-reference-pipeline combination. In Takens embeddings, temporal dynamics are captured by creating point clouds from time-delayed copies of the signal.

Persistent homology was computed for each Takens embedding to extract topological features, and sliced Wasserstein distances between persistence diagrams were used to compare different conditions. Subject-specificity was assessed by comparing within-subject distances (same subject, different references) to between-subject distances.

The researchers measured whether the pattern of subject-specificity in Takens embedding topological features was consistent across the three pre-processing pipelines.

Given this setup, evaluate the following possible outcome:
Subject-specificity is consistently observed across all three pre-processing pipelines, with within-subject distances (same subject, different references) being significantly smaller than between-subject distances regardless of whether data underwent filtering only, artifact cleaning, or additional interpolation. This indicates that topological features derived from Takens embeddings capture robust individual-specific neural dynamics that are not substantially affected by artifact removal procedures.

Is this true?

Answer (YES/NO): YES